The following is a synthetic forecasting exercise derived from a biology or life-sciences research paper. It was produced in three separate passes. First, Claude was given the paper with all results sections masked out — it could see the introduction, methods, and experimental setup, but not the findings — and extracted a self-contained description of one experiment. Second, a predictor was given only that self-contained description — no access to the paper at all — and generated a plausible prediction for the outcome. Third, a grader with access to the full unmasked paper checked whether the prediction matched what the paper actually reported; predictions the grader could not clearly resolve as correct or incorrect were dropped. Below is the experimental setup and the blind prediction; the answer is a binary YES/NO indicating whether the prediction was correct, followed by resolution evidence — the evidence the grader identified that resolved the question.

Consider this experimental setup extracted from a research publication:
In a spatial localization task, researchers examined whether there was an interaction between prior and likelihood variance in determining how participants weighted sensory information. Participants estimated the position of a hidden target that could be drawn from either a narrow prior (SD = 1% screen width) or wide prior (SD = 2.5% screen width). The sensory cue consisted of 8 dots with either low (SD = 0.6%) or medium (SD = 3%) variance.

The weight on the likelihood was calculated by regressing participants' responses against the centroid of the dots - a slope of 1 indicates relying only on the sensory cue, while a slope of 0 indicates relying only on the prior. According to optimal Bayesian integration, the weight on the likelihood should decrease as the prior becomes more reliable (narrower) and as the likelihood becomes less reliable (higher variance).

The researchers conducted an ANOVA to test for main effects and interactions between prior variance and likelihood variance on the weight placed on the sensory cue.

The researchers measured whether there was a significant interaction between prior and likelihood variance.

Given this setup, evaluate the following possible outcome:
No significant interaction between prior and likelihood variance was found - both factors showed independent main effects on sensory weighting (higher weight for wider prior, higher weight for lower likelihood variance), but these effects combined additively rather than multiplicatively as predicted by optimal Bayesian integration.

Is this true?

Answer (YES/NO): NO